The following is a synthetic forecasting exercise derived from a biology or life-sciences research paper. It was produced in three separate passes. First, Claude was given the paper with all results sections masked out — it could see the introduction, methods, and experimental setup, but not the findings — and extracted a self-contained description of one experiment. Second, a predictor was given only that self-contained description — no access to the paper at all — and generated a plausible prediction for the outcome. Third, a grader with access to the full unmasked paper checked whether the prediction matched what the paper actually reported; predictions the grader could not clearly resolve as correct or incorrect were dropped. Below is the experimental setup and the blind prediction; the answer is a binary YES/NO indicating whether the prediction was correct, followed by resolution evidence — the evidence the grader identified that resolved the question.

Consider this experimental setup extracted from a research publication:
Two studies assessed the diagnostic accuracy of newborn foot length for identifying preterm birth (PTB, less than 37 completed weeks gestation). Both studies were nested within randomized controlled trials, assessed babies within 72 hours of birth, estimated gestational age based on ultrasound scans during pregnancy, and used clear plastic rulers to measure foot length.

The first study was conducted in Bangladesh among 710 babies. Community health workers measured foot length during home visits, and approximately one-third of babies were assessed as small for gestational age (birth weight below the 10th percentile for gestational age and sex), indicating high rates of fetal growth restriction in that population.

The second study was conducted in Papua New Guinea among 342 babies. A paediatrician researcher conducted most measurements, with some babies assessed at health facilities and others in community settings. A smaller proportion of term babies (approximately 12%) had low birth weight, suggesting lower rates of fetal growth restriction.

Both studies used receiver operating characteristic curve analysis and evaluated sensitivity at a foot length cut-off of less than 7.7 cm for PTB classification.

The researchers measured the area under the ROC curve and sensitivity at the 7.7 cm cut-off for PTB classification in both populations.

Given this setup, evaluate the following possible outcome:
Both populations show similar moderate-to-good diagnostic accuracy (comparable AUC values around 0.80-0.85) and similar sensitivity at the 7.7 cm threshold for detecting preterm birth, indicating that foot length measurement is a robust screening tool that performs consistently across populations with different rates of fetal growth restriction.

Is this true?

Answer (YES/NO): NO